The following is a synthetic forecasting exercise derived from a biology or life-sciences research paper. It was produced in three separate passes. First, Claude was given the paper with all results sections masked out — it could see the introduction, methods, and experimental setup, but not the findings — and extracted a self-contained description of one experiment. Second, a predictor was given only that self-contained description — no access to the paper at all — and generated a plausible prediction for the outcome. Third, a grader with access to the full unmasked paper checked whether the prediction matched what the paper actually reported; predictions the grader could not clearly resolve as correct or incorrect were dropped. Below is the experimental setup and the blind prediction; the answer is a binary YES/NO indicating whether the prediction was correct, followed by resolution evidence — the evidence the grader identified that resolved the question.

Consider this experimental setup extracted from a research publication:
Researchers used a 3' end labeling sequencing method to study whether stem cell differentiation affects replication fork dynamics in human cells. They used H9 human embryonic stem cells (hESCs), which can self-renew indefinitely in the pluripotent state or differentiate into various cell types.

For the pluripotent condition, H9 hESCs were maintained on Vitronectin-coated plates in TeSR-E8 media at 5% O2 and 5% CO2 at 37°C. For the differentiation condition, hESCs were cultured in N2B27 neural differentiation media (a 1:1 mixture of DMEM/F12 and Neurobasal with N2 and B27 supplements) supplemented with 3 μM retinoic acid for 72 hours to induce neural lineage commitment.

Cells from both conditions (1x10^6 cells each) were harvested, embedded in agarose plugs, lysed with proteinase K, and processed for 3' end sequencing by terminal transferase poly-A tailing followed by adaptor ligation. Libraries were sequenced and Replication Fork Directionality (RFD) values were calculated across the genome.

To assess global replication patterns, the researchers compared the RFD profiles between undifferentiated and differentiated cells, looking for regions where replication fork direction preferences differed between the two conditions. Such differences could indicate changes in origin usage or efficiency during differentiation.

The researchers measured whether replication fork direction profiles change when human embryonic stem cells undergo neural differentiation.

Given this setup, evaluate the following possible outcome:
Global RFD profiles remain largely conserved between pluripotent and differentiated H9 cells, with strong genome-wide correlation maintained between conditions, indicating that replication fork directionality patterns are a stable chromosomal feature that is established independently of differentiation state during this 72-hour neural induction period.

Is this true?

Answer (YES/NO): YES